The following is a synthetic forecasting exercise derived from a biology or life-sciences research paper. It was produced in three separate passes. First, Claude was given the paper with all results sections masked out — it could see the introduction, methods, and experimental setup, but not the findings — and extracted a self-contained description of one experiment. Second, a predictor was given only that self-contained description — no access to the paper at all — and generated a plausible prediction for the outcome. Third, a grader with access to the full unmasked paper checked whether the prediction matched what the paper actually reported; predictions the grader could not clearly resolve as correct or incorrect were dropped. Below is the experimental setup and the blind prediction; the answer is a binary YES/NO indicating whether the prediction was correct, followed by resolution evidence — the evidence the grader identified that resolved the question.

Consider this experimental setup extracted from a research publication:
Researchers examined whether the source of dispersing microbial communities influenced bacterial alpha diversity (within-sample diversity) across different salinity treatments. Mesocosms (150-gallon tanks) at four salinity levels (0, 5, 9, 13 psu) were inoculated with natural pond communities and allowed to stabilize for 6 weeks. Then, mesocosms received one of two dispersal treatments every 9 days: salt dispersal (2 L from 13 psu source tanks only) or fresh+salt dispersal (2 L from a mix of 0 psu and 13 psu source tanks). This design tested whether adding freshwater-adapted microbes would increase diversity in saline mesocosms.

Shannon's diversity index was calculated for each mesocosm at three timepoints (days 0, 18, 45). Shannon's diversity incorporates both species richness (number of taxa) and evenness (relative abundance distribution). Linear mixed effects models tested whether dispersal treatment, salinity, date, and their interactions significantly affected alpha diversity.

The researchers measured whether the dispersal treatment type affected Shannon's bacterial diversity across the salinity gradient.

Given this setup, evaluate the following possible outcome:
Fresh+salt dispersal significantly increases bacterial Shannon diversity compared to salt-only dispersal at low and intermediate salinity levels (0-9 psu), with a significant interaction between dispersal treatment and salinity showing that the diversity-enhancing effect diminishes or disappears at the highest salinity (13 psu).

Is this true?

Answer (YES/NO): NO